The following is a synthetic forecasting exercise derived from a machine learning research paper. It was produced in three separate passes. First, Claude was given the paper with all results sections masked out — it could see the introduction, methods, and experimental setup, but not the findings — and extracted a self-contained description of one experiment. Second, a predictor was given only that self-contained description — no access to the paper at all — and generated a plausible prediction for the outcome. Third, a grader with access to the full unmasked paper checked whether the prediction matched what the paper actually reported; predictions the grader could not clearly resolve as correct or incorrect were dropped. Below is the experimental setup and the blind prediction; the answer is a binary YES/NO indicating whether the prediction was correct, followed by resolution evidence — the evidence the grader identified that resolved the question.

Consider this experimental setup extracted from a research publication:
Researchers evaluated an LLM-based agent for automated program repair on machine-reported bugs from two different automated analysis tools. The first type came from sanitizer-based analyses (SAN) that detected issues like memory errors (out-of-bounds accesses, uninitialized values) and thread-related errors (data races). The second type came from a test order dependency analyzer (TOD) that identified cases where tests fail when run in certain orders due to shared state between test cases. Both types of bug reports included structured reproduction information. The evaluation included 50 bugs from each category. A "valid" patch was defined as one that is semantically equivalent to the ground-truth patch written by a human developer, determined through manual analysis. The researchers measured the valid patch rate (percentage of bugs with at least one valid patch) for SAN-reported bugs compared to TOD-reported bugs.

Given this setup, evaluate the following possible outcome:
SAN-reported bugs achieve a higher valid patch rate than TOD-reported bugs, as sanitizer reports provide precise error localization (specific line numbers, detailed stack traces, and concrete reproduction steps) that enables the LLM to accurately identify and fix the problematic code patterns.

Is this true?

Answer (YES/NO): YES